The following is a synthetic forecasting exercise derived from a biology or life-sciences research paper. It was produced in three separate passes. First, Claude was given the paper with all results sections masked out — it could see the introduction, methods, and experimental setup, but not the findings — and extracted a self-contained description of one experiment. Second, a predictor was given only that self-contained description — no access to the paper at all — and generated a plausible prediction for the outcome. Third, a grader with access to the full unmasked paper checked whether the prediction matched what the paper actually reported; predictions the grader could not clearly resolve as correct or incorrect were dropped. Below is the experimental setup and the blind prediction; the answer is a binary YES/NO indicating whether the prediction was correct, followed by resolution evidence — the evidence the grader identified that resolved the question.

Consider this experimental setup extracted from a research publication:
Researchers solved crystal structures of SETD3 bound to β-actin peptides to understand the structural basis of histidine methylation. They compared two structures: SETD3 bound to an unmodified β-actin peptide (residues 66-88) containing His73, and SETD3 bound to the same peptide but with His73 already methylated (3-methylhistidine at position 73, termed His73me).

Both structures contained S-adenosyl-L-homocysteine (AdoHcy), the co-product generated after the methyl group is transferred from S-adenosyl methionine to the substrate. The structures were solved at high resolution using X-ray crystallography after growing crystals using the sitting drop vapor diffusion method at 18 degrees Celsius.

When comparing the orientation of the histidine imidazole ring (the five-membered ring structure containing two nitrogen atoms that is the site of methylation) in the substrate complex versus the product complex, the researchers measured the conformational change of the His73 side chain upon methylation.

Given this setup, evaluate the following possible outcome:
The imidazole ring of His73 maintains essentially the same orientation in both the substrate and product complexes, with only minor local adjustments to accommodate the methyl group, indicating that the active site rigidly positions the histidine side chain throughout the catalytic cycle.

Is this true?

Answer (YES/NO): NO